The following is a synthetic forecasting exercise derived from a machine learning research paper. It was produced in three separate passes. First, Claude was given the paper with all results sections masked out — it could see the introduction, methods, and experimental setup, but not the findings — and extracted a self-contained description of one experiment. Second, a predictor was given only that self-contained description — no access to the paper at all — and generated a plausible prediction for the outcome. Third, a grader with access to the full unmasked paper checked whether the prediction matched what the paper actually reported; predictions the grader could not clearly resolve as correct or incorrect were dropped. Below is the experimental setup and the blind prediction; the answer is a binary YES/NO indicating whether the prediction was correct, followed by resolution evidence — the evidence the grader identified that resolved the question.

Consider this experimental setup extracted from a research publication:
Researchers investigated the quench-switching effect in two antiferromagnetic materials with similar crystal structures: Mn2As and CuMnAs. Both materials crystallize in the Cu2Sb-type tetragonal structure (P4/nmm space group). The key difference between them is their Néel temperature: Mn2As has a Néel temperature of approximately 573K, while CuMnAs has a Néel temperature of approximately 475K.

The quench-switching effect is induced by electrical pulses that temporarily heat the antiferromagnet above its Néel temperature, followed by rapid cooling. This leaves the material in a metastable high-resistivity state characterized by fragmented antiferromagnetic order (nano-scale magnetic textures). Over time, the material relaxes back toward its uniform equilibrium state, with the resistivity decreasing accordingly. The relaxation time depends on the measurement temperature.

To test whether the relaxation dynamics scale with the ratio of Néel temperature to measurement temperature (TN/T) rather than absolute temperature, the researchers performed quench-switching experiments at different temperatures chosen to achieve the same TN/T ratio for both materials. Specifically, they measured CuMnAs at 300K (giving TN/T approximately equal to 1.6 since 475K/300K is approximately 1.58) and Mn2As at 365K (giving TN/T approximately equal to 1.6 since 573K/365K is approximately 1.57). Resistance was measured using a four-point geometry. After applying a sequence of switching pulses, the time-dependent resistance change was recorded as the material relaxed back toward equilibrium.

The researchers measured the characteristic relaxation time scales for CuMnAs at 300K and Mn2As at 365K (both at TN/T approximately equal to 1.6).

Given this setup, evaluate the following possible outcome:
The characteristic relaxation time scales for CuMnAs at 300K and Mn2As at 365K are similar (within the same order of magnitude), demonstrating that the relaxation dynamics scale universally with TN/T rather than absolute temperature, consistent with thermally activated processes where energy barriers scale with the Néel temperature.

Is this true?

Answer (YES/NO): YES